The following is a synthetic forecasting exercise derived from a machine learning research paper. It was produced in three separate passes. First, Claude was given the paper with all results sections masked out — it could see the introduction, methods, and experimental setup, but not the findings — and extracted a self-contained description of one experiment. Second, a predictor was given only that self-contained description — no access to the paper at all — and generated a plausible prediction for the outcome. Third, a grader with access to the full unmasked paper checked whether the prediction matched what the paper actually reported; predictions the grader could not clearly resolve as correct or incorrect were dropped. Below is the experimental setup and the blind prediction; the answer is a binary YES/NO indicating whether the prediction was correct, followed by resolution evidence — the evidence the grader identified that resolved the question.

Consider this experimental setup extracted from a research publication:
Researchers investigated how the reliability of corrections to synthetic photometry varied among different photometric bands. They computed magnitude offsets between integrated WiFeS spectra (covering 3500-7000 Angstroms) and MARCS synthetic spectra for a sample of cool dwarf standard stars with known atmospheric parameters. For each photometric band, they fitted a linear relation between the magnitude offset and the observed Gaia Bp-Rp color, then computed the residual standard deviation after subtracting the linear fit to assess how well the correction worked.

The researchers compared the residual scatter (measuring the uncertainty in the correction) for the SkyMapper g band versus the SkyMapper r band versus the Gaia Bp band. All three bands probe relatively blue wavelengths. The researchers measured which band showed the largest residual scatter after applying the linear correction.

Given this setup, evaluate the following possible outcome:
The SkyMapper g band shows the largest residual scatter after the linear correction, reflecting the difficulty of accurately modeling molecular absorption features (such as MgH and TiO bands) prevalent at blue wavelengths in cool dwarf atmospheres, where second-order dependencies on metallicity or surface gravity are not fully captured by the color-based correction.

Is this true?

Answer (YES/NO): YES